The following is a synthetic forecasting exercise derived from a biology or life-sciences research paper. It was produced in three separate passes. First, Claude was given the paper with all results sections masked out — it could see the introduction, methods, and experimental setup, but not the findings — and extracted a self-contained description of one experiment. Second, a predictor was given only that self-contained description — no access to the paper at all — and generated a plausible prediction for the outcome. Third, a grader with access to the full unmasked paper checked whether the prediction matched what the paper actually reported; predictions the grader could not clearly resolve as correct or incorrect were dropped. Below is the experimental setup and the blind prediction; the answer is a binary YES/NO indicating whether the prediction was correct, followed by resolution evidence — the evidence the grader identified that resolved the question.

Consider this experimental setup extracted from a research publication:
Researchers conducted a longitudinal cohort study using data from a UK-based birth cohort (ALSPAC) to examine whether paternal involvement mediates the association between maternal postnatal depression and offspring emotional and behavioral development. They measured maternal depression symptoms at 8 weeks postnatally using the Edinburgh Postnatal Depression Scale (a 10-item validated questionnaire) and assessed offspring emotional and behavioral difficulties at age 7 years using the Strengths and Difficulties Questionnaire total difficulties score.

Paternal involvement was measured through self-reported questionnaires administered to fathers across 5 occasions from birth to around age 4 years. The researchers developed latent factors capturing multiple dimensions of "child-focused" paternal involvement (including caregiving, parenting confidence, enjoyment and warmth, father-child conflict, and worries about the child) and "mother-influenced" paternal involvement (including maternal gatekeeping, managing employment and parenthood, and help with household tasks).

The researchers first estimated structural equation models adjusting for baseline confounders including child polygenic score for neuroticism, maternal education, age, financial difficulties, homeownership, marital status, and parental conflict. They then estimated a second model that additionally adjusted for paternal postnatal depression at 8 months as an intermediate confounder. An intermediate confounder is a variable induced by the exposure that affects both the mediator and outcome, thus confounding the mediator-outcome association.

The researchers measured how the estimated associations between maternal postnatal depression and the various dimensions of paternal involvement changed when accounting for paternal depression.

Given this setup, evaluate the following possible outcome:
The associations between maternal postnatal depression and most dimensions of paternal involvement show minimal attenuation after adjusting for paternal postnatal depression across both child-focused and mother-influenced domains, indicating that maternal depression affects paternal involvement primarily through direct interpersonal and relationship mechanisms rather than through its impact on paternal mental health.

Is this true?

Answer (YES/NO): NO